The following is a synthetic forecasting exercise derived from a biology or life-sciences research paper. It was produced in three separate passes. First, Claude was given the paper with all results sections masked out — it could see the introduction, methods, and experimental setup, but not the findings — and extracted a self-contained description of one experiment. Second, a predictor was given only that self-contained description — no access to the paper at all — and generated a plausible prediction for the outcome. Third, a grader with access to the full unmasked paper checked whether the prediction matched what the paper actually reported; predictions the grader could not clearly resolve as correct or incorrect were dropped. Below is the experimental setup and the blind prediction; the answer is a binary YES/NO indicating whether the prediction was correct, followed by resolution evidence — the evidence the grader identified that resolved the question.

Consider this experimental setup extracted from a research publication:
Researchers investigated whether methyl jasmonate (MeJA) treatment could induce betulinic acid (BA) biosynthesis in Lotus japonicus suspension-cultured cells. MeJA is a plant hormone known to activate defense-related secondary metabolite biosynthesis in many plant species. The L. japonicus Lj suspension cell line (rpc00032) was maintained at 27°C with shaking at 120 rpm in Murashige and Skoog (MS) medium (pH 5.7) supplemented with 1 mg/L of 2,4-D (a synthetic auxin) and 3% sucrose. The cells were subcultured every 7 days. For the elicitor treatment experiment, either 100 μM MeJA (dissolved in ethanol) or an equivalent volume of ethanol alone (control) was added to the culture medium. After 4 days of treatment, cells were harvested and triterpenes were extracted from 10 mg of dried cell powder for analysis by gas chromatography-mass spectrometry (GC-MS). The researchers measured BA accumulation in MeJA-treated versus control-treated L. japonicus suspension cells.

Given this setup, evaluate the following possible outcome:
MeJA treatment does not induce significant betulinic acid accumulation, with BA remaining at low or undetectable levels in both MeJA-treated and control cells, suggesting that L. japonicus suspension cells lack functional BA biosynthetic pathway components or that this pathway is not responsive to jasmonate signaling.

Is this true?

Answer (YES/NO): YES